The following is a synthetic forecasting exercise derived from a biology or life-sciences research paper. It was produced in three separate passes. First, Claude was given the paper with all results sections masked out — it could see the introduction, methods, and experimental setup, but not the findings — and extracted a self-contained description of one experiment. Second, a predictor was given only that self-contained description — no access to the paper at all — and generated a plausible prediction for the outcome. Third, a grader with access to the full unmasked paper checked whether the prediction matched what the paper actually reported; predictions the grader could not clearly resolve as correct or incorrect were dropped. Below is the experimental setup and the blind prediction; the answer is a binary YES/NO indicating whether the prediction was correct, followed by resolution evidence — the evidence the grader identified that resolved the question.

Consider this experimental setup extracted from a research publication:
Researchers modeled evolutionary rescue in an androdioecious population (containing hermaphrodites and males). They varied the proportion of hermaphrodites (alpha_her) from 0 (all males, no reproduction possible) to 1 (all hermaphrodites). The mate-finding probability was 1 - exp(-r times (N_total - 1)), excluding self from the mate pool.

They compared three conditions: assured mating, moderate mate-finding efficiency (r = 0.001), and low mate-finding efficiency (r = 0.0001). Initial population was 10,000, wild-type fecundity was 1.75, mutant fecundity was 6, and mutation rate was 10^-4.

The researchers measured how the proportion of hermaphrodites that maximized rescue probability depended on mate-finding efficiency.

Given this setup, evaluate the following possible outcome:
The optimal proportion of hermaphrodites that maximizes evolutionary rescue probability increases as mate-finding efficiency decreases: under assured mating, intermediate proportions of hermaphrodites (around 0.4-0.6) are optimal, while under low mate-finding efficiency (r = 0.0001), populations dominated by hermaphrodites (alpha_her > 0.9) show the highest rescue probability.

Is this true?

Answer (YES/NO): NO